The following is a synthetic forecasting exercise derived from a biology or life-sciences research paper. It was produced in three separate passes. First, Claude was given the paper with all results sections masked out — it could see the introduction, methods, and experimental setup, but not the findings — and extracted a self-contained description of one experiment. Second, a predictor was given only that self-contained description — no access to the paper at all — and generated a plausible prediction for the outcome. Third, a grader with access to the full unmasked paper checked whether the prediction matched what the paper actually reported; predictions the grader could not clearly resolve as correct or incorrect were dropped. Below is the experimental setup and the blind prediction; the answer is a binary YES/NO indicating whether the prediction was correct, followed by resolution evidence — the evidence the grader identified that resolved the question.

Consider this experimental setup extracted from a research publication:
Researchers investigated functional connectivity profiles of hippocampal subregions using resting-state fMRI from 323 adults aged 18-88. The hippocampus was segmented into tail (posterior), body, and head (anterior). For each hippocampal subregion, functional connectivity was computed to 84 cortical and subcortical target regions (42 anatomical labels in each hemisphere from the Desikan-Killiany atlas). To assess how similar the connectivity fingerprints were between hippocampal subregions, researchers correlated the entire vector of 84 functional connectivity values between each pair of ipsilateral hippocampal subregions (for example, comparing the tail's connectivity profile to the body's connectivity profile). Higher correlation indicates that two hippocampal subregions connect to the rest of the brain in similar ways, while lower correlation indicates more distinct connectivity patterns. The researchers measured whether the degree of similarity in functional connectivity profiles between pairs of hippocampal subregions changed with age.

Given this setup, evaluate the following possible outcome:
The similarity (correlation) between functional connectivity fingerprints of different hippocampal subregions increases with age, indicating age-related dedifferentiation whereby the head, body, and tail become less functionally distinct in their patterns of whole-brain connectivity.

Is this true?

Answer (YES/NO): NO